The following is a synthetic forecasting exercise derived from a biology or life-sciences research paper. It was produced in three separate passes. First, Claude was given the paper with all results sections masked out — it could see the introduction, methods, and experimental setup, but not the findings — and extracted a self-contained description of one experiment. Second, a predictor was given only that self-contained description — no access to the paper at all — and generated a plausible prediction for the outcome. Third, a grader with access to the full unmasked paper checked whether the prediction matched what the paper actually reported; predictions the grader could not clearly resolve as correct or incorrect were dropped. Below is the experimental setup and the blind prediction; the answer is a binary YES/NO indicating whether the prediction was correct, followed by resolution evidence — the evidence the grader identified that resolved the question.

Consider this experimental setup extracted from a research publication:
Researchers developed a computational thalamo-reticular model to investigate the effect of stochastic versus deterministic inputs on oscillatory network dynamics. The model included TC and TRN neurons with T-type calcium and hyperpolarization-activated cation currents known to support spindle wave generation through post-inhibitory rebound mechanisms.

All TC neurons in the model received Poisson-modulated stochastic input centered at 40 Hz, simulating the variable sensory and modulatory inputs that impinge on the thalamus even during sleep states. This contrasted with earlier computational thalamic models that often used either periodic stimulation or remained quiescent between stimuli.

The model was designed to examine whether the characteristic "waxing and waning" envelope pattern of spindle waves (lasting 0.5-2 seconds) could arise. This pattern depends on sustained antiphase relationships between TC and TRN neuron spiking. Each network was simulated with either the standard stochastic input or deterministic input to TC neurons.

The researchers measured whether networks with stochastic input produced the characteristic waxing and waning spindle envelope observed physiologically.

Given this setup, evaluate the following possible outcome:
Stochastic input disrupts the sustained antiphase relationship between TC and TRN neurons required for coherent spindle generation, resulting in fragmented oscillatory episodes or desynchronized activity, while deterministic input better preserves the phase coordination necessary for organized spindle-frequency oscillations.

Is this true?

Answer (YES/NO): YES